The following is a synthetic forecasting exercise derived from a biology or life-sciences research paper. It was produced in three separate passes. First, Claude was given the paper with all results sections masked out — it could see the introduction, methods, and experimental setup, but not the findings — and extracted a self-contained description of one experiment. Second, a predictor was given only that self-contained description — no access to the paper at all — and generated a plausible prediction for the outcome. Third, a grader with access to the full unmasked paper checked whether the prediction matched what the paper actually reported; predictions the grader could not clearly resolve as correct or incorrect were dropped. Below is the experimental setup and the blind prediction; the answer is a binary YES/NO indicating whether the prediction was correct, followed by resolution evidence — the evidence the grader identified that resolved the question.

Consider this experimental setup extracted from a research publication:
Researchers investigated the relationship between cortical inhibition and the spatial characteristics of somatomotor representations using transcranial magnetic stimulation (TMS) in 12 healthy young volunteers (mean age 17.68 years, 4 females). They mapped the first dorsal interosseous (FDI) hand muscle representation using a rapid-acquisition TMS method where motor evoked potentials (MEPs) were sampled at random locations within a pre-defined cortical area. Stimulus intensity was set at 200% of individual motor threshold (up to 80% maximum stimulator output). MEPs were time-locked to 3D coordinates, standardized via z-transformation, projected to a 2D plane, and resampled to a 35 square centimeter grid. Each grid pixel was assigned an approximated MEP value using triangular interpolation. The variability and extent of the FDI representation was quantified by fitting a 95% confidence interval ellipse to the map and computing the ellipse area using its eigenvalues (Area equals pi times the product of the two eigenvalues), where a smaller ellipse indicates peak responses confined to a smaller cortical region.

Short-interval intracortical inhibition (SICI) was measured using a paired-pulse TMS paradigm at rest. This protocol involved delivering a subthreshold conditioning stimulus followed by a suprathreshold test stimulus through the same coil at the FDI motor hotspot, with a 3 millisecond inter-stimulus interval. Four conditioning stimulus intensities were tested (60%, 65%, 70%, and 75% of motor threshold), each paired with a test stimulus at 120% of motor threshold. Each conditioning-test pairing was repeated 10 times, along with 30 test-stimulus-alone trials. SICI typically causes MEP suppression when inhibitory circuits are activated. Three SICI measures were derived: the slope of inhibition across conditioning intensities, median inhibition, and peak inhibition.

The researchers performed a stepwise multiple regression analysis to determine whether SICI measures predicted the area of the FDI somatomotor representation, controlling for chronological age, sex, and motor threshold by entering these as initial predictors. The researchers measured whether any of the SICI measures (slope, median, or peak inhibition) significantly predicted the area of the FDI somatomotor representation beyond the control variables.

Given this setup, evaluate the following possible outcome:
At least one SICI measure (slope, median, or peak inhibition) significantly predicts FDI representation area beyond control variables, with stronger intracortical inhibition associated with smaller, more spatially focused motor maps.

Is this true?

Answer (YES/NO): NO